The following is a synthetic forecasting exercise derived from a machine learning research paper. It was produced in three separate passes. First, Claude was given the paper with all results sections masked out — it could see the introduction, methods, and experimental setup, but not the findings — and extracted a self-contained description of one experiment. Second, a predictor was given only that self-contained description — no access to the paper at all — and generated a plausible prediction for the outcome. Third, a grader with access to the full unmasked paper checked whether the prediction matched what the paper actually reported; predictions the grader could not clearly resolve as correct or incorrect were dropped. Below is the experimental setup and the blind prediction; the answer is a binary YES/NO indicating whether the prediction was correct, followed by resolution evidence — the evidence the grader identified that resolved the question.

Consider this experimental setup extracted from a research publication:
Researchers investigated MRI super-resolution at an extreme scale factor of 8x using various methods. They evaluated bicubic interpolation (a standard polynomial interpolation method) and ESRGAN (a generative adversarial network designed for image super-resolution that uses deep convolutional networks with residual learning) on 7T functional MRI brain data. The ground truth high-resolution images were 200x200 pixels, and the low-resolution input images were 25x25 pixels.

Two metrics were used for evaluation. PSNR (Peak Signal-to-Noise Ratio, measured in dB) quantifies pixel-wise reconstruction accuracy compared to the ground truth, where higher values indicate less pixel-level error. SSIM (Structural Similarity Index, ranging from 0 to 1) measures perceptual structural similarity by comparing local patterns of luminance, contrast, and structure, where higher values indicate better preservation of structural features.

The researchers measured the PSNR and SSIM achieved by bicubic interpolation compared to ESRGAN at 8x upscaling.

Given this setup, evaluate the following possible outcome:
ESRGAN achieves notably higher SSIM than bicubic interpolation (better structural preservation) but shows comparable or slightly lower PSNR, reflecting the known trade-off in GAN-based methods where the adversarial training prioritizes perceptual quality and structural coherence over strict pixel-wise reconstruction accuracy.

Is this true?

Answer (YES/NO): NO